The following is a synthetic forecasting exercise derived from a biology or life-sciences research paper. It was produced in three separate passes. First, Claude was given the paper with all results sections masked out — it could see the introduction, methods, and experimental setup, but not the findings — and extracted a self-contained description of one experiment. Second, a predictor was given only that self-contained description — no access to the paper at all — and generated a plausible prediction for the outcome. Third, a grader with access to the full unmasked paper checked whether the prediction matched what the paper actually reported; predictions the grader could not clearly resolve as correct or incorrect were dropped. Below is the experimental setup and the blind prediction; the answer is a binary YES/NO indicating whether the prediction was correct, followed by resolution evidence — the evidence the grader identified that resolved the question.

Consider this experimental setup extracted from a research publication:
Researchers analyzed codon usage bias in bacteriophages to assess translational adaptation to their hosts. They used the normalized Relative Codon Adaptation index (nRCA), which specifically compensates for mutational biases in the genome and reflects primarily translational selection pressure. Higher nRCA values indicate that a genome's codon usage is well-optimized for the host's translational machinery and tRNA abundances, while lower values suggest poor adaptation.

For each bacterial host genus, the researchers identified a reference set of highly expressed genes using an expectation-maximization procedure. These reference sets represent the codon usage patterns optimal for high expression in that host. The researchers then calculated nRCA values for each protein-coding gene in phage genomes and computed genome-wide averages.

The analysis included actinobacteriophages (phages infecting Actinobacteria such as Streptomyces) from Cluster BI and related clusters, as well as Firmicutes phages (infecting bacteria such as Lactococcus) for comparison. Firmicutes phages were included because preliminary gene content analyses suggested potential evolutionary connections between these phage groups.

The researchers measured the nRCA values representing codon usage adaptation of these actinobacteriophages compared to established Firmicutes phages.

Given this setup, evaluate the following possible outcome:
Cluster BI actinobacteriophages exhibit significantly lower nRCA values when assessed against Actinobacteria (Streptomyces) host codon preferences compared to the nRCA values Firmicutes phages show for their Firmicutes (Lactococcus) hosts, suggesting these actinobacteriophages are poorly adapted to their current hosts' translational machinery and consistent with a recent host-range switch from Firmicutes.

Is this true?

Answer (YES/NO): YES